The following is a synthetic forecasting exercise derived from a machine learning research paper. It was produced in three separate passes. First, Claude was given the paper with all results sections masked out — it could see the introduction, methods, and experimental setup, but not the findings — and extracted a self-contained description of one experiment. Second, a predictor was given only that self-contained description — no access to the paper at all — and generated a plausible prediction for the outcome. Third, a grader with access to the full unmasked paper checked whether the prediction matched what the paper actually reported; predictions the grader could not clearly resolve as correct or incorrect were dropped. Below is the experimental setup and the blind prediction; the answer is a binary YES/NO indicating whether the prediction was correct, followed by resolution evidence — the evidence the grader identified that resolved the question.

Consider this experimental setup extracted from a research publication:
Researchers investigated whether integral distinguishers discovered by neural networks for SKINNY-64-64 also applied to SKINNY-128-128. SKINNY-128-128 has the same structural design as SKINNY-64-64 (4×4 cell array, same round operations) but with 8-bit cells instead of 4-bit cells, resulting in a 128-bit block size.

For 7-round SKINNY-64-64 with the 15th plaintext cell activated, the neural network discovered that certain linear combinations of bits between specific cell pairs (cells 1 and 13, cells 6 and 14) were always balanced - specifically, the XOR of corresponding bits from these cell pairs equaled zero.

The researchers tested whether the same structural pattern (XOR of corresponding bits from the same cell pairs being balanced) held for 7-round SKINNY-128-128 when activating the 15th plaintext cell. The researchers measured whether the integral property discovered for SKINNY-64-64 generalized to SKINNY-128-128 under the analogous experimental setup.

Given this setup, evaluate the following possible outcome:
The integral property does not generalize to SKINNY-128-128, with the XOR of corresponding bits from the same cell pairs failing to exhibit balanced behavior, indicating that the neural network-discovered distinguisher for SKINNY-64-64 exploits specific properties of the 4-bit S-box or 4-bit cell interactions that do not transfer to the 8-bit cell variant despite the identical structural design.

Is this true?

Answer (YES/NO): NO